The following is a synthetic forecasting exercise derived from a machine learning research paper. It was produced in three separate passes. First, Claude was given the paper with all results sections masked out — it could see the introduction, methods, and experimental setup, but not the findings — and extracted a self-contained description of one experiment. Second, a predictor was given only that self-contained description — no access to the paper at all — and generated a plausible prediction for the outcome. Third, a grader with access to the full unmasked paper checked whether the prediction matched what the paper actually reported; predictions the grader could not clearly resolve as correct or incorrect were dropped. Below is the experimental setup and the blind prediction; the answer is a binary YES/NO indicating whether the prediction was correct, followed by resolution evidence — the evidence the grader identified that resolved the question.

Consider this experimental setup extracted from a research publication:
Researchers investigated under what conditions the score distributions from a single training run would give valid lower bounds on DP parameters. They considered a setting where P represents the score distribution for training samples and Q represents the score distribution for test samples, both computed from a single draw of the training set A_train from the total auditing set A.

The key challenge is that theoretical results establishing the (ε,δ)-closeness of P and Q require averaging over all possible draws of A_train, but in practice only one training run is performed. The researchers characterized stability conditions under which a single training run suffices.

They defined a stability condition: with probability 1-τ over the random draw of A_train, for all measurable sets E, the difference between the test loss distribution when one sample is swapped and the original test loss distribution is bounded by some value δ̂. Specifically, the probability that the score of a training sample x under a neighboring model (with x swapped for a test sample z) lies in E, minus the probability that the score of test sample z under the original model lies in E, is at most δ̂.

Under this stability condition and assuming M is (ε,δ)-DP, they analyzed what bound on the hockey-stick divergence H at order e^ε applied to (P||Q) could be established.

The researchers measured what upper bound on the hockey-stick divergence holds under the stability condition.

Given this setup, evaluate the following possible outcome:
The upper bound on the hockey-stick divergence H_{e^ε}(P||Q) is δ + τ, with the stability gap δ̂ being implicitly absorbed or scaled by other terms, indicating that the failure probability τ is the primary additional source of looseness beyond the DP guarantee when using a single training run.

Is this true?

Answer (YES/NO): NO